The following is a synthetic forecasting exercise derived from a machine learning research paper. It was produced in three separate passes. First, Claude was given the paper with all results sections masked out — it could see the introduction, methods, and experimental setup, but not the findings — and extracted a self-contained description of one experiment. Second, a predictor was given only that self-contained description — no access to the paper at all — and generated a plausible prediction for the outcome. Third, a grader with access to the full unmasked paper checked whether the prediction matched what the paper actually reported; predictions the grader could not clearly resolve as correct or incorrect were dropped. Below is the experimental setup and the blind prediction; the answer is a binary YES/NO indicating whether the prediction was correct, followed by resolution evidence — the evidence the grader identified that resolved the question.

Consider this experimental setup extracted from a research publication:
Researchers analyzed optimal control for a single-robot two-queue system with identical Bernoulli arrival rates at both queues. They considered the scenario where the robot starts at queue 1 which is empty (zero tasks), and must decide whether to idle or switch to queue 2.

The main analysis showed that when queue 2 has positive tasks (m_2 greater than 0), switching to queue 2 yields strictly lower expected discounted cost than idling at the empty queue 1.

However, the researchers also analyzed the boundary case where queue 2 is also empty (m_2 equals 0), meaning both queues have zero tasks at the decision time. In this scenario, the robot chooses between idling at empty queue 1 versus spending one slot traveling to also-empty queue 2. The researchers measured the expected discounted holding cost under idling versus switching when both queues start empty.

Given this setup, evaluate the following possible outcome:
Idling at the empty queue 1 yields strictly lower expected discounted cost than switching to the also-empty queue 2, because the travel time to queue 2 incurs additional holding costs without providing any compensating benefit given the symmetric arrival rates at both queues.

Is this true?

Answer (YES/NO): NO